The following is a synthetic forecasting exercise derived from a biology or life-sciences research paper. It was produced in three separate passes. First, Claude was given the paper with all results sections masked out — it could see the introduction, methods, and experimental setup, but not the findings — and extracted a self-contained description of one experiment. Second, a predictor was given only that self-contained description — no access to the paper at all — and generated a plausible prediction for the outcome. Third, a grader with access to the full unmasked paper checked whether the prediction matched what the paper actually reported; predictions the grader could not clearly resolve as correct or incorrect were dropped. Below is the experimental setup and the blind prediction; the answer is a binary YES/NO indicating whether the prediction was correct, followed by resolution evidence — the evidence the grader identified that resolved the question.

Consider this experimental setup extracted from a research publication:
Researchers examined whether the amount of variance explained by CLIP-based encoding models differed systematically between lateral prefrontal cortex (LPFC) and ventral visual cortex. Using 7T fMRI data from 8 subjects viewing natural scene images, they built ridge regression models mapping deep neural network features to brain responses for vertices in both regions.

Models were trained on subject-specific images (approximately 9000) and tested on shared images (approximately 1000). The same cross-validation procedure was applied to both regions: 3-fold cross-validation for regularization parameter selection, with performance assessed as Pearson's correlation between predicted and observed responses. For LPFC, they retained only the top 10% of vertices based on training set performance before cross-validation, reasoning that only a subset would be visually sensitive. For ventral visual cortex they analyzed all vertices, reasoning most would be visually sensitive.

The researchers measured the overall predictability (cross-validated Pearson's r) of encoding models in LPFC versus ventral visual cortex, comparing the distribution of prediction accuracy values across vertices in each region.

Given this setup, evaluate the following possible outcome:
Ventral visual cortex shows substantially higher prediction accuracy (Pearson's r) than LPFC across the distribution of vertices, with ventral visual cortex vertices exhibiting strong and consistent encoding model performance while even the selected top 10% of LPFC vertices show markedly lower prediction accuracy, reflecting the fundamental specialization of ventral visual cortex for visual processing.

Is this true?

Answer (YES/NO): YES